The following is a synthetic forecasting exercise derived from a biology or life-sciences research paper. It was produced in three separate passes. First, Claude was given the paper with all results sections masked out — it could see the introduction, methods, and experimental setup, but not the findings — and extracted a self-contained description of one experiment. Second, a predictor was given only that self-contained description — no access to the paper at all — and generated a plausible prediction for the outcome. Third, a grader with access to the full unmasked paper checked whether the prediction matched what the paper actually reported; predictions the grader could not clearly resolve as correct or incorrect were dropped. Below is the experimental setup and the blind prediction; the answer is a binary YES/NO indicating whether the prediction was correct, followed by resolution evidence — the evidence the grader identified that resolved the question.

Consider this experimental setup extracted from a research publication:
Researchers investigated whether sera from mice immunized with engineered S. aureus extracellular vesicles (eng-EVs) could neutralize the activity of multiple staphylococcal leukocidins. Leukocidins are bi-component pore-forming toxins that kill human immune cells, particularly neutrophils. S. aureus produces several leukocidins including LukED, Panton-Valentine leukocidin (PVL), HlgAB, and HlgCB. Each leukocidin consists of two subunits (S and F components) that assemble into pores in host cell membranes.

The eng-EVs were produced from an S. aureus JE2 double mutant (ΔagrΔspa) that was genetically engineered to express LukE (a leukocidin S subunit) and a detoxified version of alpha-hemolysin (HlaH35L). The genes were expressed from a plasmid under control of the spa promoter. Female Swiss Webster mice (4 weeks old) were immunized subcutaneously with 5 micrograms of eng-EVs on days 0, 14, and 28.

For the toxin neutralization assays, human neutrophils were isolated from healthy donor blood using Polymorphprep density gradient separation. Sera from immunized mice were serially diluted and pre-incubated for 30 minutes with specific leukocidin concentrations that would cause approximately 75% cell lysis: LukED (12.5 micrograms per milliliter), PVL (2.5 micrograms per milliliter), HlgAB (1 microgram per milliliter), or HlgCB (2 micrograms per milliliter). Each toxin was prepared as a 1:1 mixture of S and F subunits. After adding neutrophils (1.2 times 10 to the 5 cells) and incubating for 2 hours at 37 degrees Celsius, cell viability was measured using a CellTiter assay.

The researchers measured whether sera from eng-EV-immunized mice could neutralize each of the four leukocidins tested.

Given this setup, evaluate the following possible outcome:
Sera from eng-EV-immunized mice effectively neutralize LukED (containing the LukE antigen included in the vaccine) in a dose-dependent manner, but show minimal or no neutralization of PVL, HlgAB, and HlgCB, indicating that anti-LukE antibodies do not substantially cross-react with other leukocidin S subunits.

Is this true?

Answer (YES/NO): NO